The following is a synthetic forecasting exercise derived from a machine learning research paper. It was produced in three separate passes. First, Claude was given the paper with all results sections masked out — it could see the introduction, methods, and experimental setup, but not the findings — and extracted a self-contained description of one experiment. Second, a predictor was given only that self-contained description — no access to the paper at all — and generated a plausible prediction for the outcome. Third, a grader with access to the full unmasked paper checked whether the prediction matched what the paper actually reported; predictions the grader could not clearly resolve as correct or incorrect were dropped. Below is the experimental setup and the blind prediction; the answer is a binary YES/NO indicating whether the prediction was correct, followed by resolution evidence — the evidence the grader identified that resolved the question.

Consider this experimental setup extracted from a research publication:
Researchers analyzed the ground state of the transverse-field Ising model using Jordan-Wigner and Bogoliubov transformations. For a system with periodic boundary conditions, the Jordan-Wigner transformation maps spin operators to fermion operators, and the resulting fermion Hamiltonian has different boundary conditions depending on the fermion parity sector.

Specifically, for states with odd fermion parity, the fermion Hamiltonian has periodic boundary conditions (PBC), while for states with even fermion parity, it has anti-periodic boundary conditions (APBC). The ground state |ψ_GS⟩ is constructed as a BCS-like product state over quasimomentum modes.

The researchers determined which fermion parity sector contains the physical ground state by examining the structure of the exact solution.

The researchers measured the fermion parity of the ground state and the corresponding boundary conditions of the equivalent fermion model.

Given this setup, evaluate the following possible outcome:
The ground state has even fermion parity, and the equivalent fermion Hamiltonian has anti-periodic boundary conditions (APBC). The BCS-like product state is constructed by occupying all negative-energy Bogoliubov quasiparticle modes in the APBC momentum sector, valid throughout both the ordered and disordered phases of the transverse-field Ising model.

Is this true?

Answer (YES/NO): YES